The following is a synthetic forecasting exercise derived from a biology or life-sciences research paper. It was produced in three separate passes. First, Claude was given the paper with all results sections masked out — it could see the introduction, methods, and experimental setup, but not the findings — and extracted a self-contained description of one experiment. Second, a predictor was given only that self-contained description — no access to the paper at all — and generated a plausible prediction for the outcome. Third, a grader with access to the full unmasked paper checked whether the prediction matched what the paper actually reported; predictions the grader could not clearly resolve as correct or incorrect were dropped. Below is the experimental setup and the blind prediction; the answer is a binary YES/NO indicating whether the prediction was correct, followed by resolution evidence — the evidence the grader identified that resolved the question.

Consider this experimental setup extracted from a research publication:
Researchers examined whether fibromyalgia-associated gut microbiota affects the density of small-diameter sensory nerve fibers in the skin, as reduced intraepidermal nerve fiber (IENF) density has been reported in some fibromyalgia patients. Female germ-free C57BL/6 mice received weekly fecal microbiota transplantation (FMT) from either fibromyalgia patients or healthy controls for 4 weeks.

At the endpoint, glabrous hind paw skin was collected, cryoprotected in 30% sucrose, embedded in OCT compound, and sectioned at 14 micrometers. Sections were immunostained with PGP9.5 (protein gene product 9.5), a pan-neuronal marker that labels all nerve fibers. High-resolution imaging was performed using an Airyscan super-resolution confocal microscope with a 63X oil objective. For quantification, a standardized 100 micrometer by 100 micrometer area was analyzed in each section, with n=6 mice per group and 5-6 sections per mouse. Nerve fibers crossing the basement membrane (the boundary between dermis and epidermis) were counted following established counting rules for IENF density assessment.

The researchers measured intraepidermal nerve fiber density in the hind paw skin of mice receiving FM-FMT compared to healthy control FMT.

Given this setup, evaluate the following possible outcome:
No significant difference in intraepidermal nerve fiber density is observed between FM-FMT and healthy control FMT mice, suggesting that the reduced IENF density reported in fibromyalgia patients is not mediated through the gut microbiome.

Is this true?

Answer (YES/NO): NO